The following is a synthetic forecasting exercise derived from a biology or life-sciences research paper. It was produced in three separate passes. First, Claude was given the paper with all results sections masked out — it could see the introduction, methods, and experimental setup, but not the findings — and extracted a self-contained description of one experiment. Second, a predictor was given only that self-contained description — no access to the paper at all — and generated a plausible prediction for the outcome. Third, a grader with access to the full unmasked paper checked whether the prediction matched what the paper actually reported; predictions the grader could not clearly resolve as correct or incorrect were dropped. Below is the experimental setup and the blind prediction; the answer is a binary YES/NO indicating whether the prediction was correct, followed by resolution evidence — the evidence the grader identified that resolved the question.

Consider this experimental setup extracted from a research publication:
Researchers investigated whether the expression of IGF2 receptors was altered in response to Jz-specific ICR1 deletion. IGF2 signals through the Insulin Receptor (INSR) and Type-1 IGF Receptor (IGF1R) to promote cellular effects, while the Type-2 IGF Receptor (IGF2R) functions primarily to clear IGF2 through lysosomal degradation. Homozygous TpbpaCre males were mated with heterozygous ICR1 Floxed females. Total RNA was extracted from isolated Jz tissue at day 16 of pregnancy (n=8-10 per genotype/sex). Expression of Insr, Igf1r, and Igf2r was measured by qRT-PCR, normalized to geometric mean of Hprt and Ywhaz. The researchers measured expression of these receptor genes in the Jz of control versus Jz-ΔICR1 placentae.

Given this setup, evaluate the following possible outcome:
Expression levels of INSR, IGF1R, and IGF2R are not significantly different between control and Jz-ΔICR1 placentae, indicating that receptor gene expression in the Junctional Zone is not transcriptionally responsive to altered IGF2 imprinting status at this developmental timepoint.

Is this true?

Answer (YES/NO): YES